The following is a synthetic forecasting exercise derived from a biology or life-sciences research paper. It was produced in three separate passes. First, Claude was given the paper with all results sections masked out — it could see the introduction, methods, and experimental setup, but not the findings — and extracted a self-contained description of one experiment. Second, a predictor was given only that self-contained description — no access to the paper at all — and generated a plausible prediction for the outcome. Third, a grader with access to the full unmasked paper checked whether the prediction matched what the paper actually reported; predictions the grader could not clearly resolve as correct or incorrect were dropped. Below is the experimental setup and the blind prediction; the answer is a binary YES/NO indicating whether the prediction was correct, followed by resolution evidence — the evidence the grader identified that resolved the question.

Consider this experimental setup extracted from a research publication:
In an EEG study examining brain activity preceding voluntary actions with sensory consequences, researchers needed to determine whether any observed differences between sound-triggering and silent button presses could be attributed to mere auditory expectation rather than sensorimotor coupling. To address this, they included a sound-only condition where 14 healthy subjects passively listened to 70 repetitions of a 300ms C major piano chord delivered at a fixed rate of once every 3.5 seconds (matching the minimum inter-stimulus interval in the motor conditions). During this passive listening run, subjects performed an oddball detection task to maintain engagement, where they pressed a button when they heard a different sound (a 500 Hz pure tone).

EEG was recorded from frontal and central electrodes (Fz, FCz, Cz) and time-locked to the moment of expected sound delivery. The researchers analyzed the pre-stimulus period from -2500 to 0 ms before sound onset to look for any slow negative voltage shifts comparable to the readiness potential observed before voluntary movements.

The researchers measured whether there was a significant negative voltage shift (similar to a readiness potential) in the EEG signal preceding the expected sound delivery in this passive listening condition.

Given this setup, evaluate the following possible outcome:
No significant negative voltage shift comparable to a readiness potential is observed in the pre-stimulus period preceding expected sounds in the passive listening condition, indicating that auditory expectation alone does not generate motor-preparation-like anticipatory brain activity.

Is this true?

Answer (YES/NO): YES